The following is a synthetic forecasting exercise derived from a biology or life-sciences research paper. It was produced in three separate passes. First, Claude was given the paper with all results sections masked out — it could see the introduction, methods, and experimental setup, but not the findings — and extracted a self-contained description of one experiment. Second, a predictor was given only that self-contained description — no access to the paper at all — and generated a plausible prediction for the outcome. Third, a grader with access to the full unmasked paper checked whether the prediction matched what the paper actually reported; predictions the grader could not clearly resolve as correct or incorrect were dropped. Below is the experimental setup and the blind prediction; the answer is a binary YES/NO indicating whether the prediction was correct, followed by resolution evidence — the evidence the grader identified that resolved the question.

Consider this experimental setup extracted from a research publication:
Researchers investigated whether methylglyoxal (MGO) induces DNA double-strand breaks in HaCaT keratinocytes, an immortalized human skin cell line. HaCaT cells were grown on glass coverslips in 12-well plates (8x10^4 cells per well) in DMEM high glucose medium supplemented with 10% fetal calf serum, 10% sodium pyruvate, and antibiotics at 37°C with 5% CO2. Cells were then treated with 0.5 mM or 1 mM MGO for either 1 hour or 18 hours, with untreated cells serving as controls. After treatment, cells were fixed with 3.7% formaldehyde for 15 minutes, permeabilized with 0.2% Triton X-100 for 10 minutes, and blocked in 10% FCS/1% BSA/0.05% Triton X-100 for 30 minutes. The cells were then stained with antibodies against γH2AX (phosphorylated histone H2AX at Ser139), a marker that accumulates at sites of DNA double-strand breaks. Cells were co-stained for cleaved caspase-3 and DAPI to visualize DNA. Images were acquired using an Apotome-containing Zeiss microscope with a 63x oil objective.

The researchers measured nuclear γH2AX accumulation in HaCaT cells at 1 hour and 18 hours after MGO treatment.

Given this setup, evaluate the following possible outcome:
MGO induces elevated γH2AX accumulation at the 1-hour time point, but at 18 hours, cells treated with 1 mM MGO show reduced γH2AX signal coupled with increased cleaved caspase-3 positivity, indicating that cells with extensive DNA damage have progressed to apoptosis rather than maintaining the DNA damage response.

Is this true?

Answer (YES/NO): NO